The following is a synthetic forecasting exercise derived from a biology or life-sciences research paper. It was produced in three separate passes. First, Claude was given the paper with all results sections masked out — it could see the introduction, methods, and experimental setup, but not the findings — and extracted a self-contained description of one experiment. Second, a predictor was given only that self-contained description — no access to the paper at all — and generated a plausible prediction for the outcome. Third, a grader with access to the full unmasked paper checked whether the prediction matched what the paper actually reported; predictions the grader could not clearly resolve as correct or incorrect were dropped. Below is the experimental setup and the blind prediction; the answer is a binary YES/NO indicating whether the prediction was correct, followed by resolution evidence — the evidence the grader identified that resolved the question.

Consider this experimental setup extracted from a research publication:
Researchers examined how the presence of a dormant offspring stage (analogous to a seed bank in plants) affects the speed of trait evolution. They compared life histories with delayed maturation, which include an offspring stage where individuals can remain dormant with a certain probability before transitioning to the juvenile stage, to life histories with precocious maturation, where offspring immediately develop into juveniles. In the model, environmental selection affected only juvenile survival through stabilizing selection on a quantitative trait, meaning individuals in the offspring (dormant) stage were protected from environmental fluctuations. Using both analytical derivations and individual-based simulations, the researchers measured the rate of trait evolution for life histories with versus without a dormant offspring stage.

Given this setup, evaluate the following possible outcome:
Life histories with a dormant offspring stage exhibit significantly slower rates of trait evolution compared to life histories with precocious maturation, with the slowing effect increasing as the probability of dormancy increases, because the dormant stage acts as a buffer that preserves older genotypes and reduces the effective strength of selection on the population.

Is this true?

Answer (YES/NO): YES